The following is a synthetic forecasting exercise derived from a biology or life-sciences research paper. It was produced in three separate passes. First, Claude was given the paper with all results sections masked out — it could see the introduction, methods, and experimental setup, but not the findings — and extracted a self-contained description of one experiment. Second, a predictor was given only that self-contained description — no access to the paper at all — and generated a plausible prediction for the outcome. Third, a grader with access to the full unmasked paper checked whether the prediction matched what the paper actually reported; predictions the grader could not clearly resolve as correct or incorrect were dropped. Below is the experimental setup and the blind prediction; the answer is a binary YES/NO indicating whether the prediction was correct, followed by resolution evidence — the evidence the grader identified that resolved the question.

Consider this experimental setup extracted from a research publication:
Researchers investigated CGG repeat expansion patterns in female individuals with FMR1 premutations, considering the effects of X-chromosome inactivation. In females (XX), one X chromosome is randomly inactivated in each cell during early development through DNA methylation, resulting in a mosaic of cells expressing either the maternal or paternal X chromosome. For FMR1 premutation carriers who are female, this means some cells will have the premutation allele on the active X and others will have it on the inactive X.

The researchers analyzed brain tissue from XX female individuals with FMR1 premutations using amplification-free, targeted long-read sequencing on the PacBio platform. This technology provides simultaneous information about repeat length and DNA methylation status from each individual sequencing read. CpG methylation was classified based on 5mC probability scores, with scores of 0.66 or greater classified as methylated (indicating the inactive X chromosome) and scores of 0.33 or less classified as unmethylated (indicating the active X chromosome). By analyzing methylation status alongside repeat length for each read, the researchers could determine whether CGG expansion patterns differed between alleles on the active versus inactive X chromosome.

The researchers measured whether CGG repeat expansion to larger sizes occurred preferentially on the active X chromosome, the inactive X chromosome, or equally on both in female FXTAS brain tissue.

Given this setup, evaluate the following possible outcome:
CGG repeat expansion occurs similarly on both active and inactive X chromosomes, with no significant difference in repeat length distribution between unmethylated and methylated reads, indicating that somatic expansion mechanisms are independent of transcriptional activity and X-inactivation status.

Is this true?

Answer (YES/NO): NO